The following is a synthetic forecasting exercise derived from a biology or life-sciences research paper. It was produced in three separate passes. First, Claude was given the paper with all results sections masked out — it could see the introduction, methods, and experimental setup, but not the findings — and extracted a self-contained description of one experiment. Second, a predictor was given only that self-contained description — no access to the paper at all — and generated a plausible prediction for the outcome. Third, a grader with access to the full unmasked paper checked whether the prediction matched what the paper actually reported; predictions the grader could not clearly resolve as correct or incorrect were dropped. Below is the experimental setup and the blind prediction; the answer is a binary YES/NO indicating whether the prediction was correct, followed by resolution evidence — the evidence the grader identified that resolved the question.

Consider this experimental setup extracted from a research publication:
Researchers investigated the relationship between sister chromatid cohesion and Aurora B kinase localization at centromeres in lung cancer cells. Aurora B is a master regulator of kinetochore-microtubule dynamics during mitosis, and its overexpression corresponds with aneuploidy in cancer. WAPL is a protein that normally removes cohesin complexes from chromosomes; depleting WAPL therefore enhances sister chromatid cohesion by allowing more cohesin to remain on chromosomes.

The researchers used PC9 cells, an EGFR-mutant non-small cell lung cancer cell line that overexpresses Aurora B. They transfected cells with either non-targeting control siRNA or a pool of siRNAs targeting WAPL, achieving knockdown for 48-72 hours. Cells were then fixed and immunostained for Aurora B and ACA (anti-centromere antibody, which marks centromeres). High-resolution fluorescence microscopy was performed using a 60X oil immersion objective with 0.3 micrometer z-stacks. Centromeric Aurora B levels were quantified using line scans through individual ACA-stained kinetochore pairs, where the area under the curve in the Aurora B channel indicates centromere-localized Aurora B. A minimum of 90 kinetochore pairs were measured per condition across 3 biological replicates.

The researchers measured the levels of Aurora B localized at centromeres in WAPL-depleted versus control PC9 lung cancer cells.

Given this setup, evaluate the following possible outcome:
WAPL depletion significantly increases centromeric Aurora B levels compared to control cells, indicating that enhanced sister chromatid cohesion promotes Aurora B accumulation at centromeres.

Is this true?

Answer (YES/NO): NO